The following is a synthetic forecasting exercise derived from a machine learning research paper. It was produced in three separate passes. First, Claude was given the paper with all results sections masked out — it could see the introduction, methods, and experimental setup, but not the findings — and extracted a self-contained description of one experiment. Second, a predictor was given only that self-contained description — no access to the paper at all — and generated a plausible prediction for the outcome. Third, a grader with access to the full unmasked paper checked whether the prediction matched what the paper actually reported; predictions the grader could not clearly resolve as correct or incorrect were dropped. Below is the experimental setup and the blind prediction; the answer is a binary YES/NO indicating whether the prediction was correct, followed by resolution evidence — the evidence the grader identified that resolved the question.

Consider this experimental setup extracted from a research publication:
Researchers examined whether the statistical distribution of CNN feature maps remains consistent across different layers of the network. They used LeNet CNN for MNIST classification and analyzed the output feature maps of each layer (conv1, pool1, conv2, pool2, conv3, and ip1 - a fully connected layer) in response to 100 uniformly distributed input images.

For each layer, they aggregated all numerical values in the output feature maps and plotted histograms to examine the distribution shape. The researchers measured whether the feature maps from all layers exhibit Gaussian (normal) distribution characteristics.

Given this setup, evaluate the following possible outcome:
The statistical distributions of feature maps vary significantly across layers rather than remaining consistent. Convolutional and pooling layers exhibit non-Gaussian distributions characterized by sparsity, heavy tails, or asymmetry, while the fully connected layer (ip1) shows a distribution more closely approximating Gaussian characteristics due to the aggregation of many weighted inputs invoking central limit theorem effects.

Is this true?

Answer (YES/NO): NO